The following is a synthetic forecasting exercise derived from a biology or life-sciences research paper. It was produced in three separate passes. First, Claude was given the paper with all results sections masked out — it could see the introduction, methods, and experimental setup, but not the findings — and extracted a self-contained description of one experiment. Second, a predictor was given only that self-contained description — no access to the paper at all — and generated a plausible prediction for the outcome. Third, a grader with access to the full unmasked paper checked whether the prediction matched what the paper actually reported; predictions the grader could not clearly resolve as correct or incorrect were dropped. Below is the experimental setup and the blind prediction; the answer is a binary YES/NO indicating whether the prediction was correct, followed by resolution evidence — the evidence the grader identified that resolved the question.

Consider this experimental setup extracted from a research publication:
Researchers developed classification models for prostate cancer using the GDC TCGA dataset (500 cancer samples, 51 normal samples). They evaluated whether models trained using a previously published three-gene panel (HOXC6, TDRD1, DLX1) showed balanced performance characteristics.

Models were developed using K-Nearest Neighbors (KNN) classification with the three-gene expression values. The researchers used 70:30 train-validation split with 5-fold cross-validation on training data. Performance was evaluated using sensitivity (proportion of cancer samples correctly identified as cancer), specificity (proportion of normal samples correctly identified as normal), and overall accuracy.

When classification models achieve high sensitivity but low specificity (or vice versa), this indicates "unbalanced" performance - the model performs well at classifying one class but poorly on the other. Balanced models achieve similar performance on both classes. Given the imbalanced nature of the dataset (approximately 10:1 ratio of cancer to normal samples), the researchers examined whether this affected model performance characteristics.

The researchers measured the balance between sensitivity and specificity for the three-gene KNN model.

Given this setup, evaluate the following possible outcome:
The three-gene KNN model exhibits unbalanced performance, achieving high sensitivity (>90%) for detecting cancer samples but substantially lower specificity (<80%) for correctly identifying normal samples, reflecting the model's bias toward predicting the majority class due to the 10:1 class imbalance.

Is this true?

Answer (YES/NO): NO